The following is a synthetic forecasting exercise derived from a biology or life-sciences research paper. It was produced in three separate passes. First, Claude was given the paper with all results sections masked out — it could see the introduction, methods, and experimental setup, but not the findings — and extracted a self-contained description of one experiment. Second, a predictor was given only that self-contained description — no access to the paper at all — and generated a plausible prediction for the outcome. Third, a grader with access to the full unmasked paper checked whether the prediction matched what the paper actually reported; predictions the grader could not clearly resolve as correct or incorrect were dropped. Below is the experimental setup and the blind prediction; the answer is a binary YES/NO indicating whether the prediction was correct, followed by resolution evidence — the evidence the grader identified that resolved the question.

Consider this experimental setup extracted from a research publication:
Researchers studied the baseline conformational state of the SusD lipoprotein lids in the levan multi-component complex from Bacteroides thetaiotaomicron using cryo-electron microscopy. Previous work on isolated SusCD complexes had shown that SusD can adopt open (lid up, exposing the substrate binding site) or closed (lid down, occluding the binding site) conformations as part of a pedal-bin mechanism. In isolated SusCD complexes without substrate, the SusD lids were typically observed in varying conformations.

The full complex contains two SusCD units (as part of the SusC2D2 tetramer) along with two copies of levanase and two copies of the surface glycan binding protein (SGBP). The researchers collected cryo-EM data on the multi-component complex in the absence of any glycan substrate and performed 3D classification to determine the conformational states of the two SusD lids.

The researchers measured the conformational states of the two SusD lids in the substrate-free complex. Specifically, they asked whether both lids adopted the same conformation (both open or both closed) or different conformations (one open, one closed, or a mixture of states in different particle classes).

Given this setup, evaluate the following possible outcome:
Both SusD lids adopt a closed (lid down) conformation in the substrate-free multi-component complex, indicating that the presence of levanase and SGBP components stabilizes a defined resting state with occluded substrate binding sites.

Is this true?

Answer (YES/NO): NO